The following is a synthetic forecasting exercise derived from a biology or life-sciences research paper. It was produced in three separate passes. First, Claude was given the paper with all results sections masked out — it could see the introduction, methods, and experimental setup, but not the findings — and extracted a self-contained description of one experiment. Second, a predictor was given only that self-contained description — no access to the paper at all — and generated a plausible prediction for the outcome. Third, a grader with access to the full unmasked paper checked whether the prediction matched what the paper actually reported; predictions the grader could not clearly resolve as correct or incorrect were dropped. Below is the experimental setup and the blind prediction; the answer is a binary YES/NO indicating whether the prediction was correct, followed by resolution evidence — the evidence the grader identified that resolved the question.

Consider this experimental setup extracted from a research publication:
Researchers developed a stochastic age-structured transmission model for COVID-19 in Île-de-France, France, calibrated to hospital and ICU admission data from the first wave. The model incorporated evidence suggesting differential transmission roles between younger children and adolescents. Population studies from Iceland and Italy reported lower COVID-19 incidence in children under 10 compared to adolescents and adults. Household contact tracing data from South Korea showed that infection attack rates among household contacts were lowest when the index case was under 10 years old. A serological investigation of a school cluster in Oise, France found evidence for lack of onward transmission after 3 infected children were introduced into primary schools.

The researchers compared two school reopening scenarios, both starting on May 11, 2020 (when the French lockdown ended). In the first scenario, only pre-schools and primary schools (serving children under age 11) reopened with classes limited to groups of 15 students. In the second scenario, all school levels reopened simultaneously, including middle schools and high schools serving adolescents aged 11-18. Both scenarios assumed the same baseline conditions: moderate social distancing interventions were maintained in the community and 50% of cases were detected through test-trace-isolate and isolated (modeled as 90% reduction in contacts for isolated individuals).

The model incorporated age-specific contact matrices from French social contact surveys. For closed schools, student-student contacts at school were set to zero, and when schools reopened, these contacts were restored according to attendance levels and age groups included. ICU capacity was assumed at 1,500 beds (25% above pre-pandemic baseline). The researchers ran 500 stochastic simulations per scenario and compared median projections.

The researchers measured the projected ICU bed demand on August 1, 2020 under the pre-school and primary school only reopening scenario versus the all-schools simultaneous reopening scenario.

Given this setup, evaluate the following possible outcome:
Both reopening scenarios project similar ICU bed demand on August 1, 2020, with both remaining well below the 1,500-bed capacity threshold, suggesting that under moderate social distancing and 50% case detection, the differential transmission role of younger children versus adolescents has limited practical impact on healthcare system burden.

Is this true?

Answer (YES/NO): NO